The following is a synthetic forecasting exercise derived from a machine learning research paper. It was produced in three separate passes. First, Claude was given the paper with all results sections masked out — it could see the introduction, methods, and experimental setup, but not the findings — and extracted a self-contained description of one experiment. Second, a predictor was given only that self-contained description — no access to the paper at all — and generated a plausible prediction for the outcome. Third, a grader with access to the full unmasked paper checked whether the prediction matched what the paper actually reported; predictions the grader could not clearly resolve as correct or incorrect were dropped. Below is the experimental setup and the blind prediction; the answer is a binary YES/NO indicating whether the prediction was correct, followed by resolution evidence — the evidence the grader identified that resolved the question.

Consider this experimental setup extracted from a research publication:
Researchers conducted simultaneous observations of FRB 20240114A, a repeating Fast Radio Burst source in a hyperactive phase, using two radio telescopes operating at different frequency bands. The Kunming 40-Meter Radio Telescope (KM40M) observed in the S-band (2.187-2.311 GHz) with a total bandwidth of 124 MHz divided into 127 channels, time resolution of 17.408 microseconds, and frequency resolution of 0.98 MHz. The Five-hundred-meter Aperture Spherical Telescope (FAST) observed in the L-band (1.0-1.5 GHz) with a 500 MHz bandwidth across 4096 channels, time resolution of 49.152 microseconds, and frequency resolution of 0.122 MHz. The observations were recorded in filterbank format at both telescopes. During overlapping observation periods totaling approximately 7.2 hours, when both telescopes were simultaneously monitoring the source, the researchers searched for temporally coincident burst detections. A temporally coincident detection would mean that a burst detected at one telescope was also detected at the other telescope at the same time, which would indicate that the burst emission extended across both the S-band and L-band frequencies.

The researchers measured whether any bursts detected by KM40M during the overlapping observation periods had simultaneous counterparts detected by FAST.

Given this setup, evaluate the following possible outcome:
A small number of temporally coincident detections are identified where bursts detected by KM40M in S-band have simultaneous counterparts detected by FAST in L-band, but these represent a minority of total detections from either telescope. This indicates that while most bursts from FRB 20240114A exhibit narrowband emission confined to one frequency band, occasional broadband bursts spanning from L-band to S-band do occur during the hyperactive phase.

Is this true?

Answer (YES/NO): NO